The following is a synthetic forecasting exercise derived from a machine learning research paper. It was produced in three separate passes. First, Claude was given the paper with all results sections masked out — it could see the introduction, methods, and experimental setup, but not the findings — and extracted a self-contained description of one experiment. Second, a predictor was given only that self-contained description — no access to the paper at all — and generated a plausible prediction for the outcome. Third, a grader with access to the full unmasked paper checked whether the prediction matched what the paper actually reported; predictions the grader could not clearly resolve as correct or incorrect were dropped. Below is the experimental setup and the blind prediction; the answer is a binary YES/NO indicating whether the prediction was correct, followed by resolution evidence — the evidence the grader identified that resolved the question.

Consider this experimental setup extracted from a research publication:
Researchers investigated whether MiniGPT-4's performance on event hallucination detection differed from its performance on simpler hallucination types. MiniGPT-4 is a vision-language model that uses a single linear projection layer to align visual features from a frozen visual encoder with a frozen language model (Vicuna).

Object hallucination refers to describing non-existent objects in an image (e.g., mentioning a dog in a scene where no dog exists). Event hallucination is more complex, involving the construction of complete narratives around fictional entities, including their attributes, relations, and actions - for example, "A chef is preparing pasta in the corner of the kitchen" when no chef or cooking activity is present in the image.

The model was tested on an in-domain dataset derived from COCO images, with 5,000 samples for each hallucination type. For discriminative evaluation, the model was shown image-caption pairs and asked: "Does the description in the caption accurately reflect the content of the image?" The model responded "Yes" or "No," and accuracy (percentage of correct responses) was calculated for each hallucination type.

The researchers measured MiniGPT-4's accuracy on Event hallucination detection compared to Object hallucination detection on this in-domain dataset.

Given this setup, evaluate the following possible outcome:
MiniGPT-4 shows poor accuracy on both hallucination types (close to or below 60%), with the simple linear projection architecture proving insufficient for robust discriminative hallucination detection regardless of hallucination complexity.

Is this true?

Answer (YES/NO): NO